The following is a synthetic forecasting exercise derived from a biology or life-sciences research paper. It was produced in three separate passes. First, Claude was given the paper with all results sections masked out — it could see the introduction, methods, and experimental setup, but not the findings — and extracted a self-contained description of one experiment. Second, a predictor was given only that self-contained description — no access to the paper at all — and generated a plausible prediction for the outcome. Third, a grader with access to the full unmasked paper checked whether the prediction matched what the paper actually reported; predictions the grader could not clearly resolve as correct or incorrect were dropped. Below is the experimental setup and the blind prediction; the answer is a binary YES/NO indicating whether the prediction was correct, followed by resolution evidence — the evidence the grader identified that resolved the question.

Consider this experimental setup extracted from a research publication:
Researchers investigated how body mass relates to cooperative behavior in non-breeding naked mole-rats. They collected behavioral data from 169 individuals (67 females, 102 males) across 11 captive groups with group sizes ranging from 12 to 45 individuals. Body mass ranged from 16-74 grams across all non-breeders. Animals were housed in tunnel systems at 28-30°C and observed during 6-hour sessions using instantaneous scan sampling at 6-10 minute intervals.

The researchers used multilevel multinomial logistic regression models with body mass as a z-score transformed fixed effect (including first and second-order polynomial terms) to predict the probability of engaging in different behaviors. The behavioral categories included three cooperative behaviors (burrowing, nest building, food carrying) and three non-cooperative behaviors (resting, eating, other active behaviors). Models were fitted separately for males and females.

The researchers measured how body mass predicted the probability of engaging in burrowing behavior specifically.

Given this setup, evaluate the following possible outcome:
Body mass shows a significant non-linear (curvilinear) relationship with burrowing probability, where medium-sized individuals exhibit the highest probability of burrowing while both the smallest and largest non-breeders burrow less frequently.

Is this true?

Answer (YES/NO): NO